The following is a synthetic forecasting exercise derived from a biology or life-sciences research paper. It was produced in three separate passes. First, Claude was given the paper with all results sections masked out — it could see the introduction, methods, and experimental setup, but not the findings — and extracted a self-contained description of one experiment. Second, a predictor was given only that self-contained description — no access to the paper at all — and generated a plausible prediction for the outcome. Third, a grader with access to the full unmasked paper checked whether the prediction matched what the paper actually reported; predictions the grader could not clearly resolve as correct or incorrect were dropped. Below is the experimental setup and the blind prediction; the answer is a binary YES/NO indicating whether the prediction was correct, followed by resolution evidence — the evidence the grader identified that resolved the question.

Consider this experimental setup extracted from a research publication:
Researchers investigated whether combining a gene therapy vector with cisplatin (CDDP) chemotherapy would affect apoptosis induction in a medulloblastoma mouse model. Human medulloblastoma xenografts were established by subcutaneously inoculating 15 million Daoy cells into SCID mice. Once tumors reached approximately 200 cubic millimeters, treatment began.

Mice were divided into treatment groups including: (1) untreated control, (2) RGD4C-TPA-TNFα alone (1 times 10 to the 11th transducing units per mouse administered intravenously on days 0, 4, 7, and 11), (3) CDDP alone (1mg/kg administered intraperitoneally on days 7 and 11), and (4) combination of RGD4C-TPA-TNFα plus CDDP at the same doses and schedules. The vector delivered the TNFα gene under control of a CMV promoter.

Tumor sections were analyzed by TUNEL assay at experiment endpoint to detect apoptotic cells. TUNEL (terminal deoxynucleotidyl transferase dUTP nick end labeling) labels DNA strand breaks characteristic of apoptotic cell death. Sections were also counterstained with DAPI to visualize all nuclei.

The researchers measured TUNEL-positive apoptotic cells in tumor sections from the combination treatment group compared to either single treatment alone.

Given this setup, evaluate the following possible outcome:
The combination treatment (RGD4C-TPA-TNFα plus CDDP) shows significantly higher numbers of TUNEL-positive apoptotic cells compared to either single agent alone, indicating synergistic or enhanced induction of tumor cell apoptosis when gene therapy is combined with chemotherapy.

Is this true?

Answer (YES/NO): YES